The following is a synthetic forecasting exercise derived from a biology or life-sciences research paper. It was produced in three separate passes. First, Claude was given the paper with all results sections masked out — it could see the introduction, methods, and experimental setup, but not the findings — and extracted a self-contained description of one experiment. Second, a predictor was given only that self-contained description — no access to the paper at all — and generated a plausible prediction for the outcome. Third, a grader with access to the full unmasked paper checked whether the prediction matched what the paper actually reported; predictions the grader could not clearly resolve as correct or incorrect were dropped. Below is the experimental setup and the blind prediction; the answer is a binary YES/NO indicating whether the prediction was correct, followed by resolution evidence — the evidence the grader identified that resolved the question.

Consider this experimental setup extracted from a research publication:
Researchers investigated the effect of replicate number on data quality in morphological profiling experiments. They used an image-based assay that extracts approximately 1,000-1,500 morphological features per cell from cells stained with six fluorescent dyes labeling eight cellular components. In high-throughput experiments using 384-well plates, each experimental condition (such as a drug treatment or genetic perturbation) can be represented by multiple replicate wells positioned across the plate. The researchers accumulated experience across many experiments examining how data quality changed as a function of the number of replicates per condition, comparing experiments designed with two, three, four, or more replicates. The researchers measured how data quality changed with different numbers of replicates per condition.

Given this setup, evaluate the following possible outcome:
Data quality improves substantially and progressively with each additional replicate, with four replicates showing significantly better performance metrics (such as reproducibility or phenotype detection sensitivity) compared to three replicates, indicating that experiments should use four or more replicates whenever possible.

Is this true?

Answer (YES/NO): NO